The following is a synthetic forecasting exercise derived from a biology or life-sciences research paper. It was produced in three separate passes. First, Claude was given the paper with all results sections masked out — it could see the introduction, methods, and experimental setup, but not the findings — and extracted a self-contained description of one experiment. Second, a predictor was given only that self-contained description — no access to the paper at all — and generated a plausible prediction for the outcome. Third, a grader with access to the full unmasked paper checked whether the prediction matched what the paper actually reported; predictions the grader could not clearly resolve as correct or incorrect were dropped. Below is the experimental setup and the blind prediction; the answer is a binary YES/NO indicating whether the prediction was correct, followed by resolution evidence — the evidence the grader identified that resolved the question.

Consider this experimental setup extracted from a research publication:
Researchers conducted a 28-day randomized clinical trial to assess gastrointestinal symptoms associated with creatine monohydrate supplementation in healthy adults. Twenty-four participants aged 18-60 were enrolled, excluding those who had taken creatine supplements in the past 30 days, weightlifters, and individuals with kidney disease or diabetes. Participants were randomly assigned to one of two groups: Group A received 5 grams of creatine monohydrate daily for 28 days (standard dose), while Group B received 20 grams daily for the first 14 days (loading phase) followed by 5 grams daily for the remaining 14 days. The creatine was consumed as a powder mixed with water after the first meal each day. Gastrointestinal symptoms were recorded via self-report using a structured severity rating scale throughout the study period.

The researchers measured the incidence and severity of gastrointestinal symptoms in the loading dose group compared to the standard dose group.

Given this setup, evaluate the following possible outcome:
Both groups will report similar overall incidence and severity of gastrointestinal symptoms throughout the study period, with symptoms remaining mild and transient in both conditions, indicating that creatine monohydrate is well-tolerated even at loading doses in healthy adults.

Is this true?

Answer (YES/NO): NO